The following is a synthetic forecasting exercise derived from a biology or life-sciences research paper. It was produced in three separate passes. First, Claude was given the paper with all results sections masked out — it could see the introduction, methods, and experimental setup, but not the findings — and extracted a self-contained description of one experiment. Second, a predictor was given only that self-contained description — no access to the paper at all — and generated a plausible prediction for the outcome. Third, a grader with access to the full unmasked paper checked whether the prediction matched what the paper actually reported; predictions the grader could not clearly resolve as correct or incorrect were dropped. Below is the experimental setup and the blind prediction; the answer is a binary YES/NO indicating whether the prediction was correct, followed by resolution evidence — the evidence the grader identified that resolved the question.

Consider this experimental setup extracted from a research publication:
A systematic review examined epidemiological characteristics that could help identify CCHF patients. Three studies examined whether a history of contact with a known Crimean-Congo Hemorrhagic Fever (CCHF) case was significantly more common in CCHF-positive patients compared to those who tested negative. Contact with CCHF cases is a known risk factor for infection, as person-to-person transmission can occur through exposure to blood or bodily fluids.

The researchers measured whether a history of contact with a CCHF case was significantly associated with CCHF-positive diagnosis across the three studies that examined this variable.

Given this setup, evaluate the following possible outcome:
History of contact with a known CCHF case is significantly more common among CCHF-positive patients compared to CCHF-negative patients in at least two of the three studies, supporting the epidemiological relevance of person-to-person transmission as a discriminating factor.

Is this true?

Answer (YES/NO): NO